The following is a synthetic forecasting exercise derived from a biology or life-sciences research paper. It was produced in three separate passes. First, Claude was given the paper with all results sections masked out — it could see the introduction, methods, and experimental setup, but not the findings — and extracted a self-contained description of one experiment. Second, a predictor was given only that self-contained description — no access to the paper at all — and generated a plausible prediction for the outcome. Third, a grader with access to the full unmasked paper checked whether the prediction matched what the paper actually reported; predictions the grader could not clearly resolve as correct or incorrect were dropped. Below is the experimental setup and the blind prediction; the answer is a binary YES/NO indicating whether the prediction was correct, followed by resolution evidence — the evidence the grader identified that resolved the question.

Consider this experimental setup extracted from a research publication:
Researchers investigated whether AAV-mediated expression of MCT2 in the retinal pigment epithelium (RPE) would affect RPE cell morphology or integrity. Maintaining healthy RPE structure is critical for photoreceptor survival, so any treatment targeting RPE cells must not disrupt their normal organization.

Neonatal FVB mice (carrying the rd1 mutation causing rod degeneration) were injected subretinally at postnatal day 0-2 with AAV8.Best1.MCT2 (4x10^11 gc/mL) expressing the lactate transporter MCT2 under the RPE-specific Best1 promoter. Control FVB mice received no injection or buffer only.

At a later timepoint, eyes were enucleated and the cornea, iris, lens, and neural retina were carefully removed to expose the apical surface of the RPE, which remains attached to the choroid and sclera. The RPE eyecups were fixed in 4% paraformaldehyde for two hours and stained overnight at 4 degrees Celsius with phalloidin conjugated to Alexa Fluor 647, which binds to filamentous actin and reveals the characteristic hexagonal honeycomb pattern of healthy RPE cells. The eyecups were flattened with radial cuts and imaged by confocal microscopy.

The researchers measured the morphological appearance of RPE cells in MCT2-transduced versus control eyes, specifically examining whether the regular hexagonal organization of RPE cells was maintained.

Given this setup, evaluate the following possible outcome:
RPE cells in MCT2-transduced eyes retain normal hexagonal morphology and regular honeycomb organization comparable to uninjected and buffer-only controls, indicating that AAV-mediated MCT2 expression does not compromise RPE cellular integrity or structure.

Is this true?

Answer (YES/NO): NO